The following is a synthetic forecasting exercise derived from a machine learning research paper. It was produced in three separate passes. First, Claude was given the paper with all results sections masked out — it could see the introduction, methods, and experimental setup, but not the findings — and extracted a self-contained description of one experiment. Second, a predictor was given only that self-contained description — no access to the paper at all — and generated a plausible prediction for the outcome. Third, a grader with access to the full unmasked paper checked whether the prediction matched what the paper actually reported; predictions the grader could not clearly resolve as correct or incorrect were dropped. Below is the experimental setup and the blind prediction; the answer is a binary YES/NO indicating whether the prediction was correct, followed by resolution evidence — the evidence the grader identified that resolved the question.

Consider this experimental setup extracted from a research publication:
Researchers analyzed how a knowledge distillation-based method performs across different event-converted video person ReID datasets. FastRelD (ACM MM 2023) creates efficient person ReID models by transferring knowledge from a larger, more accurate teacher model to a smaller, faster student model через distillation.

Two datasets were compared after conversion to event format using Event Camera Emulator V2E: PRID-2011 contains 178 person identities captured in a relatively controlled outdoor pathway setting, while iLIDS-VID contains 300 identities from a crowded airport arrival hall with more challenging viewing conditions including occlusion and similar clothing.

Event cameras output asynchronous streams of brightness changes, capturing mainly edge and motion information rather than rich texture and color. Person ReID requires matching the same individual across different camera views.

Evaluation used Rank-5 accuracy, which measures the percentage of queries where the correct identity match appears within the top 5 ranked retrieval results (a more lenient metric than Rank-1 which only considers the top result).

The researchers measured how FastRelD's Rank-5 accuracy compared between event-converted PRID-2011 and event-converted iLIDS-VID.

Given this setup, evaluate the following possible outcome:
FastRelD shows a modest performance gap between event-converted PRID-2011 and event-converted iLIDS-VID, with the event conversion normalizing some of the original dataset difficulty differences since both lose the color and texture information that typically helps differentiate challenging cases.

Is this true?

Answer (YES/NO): NO